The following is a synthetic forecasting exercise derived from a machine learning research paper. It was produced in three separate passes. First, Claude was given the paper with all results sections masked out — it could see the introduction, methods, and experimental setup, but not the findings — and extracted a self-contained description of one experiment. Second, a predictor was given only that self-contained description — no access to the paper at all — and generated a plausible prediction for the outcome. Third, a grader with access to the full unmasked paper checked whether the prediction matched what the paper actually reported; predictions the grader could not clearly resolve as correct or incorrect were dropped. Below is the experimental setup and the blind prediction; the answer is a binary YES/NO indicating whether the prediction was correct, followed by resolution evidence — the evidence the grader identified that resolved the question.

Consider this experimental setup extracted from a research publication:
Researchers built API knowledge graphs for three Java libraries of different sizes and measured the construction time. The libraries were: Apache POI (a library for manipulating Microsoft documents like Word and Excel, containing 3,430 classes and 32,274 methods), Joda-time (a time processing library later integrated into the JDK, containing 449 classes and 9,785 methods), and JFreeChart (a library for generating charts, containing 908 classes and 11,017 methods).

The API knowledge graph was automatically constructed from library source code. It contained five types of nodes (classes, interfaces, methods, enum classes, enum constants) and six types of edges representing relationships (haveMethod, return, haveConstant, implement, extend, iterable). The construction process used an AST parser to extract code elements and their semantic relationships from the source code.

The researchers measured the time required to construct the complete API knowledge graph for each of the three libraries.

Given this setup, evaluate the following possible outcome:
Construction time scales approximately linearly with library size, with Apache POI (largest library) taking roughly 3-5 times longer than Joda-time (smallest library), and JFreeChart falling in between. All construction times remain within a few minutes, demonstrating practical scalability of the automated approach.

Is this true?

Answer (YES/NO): NO